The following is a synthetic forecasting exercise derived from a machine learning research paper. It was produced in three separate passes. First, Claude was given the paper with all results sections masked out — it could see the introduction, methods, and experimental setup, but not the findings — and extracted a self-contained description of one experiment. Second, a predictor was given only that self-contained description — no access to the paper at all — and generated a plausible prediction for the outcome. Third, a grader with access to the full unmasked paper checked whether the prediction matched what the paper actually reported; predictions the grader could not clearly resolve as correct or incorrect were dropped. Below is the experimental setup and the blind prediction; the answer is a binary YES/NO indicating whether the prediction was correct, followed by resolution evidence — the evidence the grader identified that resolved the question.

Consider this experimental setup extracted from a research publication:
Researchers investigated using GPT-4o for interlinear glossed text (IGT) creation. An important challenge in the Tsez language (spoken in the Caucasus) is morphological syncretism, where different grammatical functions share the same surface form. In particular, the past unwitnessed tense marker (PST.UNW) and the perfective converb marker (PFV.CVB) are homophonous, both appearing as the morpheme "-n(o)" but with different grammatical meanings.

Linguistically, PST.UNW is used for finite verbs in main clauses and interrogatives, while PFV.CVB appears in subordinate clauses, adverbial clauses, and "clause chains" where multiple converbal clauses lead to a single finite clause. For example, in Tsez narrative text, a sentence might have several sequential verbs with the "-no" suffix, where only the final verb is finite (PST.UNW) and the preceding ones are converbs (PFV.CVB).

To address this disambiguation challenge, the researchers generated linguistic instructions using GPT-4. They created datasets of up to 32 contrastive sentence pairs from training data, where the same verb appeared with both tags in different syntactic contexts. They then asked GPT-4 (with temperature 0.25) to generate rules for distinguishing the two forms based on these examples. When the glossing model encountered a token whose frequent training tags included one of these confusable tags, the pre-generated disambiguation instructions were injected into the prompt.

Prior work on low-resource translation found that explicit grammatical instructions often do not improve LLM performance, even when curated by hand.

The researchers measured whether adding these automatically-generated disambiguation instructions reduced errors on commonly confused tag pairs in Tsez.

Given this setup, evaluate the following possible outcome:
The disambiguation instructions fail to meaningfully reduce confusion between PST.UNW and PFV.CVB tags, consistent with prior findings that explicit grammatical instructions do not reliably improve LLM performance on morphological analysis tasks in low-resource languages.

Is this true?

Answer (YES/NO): NO